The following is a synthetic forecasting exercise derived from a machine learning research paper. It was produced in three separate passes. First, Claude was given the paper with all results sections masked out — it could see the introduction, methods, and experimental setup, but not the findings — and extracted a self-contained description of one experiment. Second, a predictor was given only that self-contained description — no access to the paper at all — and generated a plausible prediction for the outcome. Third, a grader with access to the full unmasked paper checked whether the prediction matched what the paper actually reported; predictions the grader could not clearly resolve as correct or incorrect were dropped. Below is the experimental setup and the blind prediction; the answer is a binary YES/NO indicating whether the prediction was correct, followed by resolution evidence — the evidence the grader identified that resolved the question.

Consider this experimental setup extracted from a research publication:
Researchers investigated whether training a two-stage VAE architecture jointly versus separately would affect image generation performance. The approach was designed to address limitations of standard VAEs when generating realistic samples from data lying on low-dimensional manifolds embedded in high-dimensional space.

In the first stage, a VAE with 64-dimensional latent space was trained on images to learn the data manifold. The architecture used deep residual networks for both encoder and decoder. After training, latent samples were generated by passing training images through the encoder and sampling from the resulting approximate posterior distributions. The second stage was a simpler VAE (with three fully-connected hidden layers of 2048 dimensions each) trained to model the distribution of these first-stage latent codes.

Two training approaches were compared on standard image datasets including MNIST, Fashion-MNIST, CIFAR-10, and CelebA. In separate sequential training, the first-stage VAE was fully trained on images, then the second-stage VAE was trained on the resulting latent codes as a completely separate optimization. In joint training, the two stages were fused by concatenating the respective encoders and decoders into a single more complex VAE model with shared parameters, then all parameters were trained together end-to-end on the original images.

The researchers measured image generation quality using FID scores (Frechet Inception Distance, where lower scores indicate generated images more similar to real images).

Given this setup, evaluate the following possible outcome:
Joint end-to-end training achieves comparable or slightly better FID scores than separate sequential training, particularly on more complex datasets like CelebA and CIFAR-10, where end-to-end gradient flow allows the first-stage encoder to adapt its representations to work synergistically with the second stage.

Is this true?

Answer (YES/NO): NO